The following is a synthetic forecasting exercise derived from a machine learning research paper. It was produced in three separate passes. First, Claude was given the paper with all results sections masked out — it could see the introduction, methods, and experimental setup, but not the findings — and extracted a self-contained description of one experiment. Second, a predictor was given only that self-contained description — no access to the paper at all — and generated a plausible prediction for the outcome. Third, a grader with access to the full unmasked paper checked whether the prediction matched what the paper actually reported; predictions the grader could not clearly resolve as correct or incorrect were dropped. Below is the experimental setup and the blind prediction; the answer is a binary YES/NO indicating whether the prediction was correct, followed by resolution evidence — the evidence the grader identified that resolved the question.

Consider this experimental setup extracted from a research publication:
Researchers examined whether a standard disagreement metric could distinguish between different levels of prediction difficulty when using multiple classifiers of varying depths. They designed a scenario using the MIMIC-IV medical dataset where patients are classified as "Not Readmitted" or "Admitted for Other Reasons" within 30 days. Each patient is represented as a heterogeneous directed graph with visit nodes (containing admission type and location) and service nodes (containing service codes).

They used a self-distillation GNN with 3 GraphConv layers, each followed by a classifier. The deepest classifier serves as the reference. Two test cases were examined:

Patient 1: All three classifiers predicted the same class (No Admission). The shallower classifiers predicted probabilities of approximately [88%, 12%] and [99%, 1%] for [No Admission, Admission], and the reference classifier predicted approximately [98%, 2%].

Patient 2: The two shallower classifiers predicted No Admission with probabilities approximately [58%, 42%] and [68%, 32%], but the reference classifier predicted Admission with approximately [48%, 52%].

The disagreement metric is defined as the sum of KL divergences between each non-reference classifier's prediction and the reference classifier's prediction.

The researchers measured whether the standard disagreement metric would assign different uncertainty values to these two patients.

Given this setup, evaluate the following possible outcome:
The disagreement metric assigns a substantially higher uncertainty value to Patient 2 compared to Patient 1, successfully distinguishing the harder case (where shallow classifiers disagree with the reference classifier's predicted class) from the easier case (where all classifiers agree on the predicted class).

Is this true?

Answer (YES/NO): NO